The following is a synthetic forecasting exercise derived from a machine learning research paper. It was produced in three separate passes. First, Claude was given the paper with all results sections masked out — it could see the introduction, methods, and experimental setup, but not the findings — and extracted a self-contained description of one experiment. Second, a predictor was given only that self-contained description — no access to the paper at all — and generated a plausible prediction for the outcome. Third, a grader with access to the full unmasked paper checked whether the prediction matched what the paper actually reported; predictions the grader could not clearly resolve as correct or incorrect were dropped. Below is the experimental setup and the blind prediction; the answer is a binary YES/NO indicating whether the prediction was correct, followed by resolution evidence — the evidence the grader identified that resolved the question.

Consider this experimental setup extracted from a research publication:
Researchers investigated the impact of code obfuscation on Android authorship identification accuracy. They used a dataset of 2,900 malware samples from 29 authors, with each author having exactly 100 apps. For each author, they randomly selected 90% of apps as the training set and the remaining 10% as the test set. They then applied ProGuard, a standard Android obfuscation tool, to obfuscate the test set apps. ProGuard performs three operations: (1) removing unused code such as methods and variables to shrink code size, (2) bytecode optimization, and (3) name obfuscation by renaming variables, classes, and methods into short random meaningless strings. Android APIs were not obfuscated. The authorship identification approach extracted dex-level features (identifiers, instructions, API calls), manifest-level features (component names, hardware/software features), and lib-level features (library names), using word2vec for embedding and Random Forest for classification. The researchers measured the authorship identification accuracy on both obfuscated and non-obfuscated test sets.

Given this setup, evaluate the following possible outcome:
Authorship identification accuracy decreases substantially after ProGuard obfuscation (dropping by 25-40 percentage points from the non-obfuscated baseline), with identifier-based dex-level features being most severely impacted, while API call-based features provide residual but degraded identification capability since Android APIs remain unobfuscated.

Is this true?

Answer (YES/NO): NO